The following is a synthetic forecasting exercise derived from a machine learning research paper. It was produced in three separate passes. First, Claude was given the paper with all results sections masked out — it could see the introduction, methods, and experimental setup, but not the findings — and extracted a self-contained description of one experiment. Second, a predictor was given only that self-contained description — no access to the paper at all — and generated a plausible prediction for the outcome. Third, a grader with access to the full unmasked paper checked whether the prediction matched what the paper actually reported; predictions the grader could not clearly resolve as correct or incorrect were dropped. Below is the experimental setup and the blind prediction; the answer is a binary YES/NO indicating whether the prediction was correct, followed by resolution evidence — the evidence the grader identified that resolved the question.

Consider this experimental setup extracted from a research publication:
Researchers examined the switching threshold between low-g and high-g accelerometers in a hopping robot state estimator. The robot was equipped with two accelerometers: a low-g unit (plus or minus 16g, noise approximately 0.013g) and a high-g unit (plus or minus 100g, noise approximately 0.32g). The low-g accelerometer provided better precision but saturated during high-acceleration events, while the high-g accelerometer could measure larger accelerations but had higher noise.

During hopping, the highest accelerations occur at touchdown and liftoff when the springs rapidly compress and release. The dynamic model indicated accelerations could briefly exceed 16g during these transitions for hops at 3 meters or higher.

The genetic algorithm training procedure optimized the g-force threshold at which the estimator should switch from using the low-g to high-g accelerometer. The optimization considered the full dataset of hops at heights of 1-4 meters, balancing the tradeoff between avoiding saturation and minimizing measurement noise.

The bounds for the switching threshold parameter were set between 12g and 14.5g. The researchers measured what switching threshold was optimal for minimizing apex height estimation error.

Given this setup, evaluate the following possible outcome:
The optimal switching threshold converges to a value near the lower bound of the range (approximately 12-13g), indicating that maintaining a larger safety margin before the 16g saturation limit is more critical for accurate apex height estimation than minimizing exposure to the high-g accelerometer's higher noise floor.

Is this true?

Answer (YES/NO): NO